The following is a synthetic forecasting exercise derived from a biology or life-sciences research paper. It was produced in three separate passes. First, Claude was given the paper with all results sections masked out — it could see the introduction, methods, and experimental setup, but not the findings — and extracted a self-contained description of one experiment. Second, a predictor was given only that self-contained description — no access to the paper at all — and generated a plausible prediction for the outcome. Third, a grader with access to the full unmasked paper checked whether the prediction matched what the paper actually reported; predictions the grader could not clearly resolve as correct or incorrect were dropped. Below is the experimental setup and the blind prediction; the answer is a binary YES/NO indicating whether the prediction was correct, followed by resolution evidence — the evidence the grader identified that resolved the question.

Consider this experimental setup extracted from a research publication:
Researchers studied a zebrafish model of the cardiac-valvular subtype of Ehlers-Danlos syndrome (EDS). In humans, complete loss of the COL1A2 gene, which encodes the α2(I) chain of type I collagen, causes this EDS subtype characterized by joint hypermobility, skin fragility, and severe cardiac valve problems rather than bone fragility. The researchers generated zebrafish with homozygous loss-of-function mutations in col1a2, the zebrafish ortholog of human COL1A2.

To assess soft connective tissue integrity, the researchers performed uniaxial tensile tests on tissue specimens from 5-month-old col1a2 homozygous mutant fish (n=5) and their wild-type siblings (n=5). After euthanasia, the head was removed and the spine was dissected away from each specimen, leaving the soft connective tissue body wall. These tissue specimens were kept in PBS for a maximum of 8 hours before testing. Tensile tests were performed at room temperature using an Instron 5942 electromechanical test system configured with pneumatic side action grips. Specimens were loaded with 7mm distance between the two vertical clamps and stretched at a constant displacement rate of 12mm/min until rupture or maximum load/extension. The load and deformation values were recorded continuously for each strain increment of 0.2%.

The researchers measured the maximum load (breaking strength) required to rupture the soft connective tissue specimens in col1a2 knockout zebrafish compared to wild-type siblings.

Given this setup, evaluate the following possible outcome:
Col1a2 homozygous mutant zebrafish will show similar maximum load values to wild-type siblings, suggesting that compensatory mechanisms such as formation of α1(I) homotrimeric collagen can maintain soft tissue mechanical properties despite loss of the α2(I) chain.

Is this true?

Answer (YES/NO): NO